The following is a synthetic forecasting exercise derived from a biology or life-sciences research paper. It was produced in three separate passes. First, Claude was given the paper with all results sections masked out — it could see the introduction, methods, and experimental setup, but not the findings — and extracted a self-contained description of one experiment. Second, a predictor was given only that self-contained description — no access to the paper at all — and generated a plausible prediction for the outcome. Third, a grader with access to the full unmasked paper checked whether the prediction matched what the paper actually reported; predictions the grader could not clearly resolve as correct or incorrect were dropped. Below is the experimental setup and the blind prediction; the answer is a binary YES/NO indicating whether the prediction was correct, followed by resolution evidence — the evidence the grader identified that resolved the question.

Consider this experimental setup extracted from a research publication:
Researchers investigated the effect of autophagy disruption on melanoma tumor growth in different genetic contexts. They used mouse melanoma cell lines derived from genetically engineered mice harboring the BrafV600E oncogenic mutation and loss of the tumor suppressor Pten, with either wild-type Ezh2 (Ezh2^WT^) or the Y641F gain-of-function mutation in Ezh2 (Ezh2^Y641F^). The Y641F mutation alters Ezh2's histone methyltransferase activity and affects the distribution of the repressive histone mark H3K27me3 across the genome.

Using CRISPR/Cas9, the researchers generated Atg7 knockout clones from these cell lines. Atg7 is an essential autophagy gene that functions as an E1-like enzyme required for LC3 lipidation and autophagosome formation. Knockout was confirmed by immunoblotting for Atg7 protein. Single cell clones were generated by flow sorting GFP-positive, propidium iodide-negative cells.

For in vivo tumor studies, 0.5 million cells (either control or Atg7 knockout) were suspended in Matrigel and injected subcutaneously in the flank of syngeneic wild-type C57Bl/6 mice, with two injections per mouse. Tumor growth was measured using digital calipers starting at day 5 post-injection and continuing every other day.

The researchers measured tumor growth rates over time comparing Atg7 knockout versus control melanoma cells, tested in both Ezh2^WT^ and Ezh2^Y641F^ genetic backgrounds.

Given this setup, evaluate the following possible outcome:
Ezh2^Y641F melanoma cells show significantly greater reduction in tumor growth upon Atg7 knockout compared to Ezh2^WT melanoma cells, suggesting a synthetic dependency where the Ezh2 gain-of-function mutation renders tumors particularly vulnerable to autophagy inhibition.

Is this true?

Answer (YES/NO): NO